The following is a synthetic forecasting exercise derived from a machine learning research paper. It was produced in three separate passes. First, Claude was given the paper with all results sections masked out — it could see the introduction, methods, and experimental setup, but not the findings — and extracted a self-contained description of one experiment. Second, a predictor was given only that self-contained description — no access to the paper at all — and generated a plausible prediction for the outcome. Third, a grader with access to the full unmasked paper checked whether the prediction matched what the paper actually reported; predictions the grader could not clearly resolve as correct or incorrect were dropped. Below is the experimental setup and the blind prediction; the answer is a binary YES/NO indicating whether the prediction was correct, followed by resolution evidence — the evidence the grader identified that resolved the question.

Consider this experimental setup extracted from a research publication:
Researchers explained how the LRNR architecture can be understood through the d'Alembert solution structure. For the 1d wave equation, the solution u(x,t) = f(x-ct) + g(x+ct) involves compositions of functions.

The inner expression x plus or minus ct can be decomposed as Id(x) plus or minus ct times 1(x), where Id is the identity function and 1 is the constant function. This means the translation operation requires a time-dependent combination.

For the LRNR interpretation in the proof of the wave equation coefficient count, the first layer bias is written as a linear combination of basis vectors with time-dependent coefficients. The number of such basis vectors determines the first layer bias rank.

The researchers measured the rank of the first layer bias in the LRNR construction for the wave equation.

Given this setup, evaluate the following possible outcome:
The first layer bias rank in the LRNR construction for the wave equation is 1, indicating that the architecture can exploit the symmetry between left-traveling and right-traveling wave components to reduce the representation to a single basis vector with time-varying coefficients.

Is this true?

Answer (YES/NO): NO